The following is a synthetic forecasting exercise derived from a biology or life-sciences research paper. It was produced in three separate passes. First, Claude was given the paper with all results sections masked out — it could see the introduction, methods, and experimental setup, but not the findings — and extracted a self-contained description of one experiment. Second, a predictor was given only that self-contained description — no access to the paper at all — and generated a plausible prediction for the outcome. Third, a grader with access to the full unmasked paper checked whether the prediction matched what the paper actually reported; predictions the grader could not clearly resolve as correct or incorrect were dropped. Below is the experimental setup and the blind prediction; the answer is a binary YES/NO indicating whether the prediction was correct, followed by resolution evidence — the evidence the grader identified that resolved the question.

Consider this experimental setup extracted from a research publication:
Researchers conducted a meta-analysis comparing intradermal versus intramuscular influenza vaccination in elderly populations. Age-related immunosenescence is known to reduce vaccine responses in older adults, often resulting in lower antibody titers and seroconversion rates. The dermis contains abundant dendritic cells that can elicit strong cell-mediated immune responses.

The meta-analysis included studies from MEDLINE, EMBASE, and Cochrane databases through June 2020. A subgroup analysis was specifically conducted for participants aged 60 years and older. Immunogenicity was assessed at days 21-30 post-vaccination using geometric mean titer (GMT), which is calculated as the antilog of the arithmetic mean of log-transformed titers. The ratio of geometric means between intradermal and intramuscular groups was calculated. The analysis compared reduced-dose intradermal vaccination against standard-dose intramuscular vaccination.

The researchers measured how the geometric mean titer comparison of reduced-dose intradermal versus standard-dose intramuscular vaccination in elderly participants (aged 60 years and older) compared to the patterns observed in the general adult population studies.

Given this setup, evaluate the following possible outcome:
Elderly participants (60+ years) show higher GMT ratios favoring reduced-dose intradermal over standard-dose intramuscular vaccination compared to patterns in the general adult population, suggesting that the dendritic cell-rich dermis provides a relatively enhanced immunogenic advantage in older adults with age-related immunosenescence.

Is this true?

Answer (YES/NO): NO